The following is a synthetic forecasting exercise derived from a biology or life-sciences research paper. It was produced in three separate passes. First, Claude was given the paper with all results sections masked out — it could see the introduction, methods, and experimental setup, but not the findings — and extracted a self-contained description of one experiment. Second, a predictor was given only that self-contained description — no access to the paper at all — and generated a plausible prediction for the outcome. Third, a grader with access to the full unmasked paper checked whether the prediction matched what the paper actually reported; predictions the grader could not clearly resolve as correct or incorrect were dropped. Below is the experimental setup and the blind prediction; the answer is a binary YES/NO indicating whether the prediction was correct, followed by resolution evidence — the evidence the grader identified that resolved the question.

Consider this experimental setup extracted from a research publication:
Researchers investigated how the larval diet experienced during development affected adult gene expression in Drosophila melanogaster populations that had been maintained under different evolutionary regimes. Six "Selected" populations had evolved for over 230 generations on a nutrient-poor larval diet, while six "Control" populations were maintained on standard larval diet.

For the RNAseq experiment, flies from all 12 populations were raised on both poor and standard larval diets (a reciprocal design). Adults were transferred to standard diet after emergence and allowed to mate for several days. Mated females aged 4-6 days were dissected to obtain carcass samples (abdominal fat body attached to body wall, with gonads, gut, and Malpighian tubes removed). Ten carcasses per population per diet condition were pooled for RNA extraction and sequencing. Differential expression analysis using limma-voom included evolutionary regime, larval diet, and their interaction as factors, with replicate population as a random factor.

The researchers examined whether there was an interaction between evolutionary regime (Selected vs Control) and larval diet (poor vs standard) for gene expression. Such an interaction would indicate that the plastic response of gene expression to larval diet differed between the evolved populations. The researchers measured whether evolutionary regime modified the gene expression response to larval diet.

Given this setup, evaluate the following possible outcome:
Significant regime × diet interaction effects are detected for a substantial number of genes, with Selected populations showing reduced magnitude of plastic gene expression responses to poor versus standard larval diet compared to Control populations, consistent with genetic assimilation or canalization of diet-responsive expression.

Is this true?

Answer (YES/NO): NO